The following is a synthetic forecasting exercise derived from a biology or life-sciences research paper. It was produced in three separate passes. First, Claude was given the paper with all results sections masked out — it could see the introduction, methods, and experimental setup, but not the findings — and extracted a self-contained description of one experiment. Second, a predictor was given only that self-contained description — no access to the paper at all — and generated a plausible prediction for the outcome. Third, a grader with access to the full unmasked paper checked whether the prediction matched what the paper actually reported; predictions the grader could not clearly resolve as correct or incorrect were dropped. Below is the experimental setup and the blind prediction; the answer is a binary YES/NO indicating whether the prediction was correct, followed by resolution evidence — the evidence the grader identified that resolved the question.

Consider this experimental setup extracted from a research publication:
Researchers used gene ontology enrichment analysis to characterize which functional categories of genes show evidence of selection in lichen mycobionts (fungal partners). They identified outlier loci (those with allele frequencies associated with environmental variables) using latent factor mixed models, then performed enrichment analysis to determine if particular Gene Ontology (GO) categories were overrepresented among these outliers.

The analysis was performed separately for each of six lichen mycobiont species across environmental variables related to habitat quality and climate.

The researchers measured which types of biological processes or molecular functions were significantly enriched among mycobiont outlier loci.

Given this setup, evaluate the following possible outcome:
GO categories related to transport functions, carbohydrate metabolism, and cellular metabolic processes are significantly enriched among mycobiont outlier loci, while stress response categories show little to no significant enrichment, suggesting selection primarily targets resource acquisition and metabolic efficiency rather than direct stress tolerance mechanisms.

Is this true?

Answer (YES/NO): NO